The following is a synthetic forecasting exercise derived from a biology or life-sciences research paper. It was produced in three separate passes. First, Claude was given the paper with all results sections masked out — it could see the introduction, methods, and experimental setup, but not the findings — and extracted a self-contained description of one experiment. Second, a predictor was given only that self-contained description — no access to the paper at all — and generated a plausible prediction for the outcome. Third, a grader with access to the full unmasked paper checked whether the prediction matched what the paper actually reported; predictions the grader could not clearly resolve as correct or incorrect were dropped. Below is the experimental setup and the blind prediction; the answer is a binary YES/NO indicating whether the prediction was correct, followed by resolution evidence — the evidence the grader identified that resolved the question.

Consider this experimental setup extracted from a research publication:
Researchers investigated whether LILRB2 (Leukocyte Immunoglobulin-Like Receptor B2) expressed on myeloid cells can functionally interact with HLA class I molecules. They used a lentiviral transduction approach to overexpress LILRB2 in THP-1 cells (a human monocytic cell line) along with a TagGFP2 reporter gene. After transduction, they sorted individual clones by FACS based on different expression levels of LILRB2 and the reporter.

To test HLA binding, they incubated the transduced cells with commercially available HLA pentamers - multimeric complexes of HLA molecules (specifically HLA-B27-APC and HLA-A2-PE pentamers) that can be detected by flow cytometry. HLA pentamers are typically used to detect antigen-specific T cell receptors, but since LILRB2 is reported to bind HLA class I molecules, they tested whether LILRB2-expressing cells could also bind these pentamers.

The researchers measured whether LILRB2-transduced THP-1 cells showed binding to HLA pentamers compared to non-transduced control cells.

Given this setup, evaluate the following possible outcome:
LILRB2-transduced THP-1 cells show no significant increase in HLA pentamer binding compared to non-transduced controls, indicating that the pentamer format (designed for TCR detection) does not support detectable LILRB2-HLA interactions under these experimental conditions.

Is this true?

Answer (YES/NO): NO